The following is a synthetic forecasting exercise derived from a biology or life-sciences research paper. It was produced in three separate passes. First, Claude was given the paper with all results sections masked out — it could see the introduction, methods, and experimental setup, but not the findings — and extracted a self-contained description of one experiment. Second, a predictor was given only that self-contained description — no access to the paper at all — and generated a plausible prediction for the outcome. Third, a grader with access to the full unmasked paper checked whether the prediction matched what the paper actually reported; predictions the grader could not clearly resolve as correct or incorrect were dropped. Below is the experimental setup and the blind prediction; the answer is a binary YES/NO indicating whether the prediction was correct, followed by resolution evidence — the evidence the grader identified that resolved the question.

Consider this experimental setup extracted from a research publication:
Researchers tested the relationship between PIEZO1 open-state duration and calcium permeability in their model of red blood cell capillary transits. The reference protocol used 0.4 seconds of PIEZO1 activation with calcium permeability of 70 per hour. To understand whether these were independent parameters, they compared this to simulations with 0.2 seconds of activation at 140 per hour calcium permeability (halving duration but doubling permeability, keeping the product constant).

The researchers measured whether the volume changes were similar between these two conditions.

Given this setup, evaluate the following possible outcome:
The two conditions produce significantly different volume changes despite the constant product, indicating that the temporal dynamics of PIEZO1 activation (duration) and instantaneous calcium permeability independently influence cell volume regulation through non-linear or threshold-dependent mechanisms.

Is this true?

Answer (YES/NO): NO